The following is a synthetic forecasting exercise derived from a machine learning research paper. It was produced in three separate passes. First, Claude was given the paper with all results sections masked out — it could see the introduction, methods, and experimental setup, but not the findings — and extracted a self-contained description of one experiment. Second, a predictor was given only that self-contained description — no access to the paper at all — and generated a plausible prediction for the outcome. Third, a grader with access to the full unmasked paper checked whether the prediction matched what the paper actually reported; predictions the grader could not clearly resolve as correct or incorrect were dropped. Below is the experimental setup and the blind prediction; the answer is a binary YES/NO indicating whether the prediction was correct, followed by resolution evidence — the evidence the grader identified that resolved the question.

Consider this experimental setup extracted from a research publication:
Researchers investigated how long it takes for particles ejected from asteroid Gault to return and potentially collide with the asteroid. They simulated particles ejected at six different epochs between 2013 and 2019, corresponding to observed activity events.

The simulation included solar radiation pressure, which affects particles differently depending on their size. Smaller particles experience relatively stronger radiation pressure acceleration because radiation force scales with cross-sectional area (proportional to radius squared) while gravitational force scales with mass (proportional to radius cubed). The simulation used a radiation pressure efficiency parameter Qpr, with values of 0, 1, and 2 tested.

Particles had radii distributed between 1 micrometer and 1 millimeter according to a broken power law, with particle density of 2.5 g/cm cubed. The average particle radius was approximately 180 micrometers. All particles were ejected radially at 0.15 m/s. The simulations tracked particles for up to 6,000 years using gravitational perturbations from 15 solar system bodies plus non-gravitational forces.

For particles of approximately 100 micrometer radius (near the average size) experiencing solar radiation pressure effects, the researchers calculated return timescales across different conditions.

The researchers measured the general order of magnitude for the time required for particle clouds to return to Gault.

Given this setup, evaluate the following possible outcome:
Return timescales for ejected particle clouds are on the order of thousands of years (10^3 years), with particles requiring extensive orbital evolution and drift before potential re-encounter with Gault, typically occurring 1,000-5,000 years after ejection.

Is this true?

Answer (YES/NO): YES